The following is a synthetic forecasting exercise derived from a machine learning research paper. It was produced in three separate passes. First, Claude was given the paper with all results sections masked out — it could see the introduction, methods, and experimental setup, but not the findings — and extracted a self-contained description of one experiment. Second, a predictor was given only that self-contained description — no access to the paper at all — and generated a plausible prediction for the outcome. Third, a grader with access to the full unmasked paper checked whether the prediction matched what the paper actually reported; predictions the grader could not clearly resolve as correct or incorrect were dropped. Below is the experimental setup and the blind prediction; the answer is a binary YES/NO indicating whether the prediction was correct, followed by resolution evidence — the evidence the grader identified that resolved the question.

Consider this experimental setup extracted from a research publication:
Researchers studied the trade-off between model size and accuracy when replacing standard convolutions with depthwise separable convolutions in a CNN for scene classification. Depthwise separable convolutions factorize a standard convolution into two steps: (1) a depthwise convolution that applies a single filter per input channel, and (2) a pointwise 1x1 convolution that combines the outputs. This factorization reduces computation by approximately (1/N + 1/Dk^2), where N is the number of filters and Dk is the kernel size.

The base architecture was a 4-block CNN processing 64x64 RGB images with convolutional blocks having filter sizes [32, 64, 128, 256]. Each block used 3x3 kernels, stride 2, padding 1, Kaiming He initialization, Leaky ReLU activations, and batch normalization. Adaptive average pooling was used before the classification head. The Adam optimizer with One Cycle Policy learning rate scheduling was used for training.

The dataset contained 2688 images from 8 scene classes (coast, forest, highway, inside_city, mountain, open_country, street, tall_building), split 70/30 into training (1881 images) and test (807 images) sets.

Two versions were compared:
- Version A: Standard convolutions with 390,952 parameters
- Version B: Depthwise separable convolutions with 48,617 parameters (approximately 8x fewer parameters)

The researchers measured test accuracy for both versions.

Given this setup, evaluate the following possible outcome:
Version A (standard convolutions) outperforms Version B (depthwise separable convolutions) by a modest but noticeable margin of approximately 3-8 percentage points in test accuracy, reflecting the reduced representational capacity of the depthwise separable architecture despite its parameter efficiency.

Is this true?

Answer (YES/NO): NO